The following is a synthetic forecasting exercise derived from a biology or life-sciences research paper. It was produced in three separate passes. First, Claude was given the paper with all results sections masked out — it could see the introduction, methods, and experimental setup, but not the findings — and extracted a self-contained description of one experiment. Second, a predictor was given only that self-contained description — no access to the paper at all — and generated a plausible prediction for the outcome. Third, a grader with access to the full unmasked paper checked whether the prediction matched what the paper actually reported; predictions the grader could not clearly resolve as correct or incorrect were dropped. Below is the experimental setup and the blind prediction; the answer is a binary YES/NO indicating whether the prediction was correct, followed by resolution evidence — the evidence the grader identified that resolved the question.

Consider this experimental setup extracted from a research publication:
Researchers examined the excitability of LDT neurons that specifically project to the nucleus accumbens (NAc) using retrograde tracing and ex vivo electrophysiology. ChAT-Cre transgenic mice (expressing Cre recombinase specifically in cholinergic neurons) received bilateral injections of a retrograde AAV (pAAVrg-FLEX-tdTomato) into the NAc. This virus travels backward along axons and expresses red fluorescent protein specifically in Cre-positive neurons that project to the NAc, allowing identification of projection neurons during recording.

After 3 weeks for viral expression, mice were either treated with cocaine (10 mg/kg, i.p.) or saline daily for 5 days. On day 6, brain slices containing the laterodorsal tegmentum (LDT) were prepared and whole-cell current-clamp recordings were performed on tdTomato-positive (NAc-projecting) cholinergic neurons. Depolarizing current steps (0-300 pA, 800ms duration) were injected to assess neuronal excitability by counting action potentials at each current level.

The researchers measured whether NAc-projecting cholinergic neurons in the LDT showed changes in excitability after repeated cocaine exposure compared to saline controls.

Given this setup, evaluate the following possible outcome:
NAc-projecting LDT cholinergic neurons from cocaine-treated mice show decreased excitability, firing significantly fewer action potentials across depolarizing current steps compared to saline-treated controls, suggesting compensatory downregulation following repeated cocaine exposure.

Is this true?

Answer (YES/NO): NO